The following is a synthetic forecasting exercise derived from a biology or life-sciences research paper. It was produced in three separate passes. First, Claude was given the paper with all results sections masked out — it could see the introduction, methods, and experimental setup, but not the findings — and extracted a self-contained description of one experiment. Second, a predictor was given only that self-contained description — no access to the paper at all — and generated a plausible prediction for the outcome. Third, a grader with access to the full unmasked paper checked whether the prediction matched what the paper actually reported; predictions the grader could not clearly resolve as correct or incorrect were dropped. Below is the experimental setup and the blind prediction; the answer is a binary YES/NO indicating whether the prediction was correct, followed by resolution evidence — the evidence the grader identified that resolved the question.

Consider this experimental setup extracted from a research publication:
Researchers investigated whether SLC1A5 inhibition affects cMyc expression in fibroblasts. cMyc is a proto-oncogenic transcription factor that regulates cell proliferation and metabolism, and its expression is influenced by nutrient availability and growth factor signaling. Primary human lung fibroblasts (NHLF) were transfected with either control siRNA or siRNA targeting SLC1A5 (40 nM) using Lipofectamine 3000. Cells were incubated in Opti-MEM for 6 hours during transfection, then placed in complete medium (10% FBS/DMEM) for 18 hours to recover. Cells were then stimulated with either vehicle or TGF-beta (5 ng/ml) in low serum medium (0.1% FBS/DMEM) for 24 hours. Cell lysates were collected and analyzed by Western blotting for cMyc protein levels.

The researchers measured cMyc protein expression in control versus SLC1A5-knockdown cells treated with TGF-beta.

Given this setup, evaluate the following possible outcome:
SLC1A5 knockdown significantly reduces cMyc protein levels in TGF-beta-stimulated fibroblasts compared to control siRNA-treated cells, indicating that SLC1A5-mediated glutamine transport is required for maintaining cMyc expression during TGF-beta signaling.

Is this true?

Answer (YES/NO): YES